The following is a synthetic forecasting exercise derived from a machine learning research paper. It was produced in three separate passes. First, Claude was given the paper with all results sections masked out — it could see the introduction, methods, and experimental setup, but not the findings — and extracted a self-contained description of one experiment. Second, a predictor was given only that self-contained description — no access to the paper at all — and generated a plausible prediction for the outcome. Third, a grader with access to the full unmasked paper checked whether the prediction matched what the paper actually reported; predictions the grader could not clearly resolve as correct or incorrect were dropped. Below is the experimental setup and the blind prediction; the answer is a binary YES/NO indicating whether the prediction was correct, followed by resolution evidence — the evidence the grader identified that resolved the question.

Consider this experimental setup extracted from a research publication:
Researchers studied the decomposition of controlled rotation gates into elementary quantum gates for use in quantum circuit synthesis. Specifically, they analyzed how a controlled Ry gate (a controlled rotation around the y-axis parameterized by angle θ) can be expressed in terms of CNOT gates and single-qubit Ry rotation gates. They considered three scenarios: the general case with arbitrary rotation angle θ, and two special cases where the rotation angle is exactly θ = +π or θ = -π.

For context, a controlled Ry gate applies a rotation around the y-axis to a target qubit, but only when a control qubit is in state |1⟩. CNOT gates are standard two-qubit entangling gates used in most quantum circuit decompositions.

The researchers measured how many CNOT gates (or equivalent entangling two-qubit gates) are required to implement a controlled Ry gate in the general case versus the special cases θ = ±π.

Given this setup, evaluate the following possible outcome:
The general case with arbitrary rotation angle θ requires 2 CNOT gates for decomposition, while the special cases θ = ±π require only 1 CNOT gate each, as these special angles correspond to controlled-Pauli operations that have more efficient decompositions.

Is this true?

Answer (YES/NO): YES